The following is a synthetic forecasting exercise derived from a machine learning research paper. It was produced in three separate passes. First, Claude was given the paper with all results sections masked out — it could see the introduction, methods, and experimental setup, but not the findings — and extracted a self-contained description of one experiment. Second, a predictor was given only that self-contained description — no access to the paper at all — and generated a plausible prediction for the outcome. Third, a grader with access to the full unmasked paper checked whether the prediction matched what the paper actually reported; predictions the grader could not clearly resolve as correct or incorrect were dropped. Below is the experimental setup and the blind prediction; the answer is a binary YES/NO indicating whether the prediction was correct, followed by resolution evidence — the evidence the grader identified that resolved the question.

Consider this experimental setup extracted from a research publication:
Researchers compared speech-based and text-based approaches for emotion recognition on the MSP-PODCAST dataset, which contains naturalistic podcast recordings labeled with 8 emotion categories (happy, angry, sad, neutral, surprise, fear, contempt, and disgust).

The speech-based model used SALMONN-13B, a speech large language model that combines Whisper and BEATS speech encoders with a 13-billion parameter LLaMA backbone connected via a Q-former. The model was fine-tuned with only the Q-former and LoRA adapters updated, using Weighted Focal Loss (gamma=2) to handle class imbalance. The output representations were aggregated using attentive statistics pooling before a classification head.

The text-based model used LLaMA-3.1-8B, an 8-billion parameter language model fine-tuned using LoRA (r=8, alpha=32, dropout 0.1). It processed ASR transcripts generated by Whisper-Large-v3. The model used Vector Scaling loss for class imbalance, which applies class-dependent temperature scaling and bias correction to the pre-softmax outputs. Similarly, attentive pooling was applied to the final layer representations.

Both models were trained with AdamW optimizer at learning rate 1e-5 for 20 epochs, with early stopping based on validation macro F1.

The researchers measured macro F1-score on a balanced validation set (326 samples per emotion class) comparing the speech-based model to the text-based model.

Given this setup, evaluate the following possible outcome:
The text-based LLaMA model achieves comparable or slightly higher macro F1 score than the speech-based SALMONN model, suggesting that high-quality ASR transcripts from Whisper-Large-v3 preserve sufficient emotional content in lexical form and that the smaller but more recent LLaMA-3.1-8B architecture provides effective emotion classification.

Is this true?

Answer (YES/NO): NO